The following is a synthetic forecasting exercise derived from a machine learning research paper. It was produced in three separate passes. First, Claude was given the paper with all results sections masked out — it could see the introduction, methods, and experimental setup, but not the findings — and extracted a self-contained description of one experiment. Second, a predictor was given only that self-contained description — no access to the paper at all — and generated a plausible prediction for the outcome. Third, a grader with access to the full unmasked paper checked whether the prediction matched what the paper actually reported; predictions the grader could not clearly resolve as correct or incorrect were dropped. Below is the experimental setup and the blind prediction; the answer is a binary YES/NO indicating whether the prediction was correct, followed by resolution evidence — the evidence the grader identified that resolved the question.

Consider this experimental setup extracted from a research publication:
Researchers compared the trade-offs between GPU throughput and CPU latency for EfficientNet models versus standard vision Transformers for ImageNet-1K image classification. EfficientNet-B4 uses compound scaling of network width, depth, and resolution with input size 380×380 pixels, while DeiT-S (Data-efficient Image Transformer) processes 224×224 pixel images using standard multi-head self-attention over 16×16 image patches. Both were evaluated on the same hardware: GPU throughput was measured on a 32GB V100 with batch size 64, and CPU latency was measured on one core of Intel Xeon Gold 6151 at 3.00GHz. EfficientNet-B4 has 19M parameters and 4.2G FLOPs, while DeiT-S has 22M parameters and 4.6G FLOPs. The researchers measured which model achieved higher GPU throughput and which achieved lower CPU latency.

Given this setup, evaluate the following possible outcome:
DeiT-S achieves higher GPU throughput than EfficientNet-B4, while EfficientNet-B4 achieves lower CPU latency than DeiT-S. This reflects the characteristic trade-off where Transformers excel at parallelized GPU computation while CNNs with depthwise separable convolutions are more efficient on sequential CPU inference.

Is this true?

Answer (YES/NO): NO